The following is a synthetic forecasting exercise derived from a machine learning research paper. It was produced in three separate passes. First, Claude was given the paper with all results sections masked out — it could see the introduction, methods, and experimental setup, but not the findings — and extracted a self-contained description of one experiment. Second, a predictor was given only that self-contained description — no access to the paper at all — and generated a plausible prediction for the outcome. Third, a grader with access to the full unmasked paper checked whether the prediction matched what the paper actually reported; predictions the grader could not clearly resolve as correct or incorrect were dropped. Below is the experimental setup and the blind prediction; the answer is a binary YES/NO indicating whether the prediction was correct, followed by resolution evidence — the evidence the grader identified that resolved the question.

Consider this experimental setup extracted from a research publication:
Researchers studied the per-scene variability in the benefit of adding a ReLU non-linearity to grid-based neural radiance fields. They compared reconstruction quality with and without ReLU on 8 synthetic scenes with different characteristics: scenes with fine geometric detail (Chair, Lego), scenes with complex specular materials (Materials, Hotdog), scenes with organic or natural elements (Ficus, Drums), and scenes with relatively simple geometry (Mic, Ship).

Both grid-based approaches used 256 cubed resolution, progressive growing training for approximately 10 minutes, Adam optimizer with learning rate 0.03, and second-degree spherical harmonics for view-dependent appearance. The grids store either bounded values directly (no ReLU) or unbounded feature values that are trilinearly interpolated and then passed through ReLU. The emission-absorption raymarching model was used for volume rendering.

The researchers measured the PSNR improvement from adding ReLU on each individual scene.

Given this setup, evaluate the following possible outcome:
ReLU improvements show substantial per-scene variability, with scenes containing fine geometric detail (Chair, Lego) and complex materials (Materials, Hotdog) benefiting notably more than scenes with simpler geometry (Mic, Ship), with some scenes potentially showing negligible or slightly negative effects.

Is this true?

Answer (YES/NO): NO